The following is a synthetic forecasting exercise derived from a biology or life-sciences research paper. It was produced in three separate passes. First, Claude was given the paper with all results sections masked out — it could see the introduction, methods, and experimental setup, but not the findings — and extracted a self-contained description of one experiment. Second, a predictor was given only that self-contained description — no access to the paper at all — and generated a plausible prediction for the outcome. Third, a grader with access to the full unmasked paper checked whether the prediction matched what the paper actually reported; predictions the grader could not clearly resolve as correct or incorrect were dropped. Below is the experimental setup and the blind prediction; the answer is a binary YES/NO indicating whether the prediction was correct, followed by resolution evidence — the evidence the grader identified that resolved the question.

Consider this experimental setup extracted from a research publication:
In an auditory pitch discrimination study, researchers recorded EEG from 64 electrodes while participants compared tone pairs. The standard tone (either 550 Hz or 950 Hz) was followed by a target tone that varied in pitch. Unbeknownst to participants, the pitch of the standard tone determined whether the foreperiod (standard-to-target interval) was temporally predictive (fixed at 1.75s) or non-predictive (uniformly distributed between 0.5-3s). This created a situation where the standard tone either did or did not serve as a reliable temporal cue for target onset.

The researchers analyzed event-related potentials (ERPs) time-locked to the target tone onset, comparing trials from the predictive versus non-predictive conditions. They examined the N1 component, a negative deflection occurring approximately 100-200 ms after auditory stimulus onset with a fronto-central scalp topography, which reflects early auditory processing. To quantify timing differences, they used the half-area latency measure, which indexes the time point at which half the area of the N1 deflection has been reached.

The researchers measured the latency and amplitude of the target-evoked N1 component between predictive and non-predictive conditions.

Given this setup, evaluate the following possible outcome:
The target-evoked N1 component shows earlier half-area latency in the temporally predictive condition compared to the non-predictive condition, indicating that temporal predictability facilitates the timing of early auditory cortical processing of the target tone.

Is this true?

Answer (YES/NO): YES